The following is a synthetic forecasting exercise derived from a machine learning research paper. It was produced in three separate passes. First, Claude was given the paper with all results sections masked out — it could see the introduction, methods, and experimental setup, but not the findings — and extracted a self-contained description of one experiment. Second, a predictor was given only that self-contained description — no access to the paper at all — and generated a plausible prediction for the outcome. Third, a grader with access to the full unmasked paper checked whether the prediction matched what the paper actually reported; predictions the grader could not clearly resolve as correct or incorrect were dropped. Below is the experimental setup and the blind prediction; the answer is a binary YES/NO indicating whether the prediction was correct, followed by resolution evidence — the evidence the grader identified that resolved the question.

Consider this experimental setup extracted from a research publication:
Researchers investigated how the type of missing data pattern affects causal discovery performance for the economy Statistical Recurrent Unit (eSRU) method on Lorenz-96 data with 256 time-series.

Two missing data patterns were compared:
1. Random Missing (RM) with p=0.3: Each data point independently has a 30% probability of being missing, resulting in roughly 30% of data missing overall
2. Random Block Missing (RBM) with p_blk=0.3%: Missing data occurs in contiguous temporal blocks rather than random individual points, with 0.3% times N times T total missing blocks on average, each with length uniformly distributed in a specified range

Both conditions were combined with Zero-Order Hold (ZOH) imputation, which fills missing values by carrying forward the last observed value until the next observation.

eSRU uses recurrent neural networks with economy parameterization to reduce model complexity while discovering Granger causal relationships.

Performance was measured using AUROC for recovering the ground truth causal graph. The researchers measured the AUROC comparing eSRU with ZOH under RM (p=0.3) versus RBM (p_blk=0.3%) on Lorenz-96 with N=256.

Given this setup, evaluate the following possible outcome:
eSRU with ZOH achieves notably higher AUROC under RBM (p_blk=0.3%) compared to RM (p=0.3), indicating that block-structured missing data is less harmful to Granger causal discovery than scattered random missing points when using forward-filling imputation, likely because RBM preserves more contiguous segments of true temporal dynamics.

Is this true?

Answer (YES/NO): NO